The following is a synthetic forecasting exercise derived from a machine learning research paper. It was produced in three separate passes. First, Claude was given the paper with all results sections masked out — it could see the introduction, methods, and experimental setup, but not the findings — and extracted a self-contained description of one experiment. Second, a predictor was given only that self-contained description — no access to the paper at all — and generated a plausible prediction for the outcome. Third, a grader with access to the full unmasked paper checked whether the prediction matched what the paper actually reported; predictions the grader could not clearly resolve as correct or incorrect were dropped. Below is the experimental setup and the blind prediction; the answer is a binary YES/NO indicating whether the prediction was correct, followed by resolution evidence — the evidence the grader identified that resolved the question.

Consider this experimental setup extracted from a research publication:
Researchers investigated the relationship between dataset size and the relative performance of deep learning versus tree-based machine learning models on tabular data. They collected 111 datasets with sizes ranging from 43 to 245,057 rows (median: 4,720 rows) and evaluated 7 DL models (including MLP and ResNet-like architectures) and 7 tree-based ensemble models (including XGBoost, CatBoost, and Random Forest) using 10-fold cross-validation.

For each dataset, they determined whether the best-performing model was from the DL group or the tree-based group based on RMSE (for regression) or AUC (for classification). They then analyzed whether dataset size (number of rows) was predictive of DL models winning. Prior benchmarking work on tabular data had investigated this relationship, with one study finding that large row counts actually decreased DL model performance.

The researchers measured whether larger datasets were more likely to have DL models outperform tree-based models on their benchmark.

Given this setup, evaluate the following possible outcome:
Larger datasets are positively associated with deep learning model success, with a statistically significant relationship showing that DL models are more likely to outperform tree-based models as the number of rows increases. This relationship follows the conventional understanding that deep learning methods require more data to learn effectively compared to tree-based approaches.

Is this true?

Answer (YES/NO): NO